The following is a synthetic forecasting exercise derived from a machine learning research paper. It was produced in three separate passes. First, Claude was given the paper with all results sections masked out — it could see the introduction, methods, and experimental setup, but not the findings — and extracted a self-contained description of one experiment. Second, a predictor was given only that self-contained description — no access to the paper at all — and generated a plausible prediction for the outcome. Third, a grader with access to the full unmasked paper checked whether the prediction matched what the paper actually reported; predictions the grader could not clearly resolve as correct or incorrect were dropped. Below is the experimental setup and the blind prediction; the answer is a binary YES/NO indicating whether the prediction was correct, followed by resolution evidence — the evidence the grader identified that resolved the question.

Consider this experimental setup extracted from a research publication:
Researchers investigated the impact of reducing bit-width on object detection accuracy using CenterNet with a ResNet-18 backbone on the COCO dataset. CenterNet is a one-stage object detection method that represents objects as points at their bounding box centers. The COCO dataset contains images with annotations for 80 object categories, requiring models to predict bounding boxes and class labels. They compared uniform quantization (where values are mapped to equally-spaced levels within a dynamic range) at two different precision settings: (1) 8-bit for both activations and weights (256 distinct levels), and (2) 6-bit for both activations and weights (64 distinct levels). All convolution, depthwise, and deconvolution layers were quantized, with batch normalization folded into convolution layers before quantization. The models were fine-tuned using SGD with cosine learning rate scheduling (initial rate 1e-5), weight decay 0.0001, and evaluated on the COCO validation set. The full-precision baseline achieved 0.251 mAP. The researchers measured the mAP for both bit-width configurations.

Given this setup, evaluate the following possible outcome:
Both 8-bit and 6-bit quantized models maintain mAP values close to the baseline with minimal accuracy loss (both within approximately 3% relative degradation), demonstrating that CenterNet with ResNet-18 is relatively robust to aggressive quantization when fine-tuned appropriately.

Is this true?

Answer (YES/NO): NO